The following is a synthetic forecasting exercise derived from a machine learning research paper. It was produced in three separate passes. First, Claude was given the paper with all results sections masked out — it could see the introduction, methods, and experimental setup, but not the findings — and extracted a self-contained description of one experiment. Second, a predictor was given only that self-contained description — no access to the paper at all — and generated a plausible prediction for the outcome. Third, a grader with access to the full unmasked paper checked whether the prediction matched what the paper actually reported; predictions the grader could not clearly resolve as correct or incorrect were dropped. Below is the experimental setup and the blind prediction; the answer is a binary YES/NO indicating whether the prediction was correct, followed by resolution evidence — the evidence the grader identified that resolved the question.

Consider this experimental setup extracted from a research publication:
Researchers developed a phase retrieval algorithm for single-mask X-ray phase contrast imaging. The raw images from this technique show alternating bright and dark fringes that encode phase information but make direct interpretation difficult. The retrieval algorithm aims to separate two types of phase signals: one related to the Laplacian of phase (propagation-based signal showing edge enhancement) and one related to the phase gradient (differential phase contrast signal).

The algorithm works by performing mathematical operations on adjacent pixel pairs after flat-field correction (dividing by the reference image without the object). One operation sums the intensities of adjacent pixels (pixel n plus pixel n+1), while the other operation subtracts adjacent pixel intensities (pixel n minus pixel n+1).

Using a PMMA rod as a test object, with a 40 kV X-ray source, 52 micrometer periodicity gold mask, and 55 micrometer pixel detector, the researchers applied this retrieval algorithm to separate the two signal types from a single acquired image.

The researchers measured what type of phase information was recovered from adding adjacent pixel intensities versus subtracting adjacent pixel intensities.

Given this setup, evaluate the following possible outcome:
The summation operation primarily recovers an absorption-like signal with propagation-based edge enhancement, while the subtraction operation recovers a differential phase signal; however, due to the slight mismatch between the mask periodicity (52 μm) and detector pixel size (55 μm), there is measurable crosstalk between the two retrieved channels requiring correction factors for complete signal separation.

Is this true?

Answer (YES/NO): NO